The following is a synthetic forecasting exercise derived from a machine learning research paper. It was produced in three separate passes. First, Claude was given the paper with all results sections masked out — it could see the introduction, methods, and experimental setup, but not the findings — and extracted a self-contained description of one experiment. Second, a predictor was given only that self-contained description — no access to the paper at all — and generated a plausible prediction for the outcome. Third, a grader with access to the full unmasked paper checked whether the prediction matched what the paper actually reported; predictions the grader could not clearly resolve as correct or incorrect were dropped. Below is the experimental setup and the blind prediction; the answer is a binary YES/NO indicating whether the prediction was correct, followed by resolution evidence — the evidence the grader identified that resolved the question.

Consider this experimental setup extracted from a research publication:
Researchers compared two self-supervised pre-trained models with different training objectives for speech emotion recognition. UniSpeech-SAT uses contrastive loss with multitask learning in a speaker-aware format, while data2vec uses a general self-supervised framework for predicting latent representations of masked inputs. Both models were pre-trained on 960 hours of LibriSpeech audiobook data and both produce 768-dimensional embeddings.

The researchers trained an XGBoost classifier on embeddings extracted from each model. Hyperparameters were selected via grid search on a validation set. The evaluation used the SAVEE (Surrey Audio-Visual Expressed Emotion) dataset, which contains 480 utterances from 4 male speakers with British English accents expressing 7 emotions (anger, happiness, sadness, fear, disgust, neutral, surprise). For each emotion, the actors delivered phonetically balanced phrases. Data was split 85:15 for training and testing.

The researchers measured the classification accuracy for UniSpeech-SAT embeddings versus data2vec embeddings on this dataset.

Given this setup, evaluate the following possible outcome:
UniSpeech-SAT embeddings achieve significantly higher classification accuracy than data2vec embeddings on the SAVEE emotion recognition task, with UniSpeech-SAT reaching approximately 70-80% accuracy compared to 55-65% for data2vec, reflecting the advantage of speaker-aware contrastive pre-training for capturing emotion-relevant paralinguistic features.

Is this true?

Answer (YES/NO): NO